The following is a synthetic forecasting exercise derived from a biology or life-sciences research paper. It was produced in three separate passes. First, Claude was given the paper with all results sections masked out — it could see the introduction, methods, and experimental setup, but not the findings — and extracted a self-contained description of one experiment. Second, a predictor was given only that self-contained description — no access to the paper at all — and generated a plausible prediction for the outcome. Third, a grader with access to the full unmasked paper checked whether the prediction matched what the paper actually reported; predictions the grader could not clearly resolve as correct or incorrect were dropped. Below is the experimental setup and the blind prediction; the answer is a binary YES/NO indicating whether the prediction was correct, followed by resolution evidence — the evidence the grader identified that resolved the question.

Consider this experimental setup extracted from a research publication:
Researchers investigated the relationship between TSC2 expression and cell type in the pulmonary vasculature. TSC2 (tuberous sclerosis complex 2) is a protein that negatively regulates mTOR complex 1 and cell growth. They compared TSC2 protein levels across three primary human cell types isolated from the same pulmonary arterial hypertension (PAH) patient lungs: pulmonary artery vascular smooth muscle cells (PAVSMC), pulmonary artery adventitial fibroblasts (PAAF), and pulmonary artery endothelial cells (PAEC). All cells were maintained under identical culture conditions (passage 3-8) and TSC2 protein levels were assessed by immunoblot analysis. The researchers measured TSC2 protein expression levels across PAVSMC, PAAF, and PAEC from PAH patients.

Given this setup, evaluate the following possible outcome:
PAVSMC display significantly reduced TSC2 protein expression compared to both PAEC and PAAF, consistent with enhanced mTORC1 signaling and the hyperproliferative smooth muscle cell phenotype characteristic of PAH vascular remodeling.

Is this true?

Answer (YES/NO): YES